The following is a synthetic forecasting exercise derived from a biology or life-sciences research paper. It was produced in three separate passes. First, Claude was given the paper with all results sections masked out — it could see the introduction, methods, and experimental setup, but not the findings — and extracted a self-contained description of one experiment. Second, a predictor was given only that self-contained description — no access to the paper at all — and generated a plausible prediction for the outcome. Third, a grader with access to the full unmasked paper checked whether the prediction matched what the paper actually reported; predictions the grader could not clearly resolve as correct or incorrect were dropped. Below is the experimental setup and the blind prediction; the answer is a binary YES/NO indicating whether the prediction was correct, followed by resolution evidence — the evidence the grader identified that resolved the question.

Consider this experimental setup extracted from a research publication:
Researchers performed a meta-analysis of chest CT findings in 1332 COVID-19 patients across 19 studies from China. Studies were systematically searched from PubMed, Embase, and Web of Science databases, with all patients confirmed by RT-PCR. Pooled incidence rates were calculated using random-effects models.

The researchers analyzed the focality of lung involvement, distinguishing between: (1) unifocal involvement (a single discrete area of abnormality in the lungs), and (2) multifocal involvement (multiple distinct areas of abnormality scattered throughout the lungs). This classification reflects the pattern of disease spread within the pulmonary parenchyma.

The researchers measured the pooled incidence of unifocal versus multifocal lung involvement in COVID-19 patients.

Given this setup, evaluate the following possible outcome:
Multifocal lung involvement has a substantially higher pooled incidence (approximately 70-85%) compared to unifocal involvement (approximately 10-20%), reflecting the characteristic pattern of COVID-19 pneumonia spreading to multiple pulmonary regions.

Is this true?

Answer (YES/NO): NO